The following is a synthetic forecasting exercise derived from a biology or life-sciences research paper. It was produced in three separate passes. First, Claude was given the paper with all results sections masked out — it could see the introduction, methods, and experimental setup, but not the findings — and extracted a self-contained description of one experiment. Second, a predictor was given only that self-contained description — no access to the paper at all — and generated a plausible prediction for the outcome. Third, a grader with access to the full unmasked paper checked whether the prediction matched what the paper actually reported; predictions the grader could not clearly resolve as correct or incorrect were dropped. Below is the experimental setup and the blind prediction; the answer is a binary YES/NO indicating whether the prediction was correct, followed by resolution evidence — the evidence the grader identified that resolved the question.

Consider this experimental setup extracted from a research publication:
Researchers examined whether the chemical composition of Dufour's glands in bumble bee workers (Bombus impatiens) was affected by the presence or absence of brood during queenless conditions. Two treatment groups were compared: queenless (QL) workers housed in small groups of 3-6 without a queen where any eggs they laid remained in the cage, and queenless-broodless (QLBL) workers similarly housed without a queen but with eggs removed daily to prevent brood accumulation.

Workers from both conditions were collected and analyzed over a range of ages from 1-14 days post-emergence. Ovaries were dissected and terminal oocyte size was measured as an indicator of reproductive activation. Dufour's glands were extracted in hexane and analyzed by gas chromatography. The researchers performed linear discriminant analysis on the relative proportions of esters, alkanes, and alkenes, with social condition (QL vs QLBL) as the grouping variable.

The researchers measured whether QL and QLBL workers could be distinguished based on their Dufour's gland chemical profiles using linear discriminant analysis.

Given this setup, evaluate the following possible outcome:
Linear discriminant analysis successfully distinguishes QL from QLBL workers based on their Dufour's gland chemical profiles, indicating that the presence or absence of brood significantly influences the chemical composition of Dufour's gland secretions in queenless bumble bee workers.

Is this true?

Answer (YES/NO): NO